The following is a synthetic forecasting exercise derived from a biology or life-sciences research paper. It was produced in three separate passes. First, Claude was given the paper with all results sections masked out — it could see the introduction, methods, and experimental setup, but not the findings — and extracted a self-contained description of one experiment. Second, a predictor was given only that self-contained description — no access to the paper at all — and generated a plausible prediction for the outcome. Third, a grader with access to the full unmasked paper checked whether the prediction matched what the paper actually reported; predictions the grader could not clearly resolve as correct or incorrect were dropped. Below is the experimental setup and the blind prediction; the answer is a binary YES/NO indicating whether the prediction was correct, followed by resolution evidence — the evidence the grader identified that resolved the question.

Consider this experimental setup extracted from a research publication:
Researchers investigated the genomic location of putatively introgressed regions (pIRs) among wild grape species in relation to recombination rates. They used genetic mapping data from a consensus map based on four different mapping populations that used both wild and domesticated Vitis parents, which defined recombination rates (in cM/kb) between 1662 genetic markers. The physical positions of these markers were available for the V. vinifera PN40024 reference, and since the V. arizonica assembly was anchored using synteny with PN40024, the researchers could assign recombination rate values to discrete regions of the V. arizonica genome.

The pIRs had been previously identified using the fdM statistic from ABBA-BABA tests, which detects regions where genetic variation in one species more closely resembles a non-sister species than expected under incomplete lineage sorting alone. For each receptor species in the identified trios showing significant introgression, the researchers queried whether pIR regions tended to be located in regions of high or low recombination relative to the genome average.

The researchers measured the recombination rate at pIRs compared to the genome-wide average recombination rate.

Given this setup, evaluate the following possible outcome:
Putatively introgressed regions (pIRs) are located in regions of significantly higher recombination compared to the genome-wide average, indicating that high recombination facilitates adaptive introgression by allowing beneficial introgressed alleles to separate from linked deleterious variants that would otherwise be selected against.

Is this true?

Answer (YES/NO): YES